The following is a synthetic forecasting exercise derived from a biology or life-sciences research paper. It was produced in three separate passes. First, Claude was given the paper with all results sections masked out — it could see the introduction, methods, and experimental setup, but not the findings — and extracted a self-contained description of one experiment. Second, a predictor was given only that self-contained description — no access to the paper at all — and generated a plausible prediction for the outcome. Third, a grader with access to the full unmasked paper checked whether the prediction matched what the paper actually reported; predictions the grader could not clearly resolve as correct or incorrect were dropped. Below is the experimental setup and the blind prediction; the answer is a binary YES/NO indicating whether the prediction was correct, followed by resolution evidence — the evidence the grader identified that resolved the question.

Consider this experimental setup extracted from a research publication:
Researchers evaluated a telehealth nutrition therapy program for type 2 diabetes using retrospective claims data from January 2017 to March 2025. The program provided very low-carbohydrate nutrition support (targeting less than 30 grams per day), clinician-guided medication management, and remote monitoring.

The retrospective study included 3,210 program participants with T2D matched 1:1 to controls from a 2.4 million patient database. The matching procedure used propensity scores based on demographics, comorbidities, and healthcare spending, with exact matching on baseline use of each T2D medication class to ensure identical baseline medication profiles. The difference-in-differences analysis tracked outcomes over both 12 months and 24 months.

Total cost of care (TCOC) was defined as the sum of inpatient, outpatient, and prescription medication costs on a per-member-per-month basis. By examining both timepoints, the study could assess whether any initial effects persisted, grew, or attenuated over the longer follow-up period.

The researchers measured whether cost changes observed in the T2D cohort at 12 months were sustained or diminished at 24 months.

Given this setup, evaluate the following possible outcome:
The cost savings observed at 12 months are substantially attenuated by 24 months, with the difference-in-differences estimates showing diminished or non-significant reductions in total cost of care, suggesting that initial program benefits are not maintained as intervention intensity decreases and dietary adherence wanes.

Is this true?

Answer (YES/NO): NO